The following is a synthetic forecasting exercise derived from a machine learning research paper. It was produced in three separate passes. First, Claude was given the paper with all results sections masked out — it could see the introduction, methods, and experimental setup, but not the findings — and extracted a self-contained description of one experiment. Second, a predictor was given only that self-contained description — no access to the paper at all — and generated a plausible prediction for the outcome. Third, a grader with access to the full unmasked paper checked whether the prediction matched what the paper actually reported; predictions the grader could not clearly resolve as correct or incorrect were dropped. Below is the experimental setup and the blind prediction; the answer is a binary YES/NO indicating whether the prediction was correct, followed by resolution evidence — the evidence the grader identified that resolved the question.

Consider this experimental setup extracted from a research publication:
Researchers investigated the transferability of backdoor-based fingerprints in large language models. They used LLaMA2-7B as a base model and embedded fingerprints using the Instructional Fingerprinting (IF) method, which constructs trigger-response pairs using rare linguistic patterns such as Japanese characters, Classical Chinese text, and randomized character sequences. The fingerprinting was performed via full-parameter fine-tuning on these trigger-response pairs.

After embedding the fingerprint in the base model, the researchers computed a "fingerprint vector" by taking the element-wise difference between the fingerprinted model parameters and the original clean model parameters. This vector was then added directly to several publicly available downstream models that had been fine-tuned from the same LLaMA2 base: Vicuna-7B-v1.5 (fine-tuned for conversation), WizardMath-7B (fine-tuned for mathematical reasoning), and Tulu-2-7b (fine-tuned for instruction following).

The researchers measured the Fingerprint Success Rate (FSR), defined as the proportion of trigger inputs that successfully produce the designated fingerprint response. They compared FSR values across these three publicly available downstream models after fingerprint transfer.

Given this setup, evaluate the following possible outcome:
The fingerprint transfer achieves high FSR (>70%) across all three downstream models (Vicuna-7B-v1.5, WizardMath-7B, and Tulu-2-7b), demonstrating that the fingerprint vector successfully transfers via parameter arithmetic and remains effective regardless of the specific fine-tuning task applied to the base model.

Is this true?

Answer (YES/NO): NO